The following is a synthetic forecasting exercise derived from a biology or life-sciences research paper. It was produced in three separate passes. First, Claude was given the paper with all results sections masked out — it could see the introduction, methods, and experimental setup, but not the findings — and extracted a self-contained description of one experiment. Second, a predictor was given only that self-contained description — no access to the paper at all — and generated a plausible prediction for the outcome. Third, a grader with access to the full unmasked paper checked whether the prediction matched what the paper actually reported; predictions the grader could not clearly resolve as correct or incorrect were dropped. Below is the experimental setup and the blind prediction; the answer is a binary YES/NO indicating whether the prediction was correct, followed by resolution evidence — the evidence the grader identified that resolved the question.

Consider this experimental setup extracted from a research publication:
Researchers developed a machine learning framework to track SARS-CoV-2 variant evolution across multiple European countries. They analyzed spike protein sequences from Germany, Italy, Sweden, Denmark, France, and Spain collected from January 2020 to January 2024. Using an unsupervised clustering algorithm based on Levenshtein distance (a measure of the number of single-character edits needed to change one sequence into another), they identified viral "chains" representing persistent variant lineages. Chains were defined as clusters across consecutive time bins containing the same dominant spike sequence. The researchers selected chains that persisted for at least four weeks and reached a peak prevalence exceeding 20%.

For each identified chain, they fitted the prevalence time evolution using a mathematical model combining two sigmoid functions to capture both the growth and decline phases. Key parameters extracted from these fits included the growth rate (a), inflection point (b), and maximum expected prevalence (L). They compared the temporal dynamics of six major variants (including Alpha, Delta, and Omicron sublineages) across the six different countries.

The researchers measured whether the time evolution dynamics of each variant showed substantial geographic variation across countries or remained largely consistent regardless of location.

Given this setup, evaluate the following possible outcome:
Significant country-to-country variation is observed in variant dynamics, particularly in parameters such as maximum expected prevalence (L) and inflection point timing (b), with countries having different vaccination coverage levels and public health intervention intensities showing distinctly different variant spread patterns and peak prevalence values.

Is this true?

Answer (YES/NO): NO